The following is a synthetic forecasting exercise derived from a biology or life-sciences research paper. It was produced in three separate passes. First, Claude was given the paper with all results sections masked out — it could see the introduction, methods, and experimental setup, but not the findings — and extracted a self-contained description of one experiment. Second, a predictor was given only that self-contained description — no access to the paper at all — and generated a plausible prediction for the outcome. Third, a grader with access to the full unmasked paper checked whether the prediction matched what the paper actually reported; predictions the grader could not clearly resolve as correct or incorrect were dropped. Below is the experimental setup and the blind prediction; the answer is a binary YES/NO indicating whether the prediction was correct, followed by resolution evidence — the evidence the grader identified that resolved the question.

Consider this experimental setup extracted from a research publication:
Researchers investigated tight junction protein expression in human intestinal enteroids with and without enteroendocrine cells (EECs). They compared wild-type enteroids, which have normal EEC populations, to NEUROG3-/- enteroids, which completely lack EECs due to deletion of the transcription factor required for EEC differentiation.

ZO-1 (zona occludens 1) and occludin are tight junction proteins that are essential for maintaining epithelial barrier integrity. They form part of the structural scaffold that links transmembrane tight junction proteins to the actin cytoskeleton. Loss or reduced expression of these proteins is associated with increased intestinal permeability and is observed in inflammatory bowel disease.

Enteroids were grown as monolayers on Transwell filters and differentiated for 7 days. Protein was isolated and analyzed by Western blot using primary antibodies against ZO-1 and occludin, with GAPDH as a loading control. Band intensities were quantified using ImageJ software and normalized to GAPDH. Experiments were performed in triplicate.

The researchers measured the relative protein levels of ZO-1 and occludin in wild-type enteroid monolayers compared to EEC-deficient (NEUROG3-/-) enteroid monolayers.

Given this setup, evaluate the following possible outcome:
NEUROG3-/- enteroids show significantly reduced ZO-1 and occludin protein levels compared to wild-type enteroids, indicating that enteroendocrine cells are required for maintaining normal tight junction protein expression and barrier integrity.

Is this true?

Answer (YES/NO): YES